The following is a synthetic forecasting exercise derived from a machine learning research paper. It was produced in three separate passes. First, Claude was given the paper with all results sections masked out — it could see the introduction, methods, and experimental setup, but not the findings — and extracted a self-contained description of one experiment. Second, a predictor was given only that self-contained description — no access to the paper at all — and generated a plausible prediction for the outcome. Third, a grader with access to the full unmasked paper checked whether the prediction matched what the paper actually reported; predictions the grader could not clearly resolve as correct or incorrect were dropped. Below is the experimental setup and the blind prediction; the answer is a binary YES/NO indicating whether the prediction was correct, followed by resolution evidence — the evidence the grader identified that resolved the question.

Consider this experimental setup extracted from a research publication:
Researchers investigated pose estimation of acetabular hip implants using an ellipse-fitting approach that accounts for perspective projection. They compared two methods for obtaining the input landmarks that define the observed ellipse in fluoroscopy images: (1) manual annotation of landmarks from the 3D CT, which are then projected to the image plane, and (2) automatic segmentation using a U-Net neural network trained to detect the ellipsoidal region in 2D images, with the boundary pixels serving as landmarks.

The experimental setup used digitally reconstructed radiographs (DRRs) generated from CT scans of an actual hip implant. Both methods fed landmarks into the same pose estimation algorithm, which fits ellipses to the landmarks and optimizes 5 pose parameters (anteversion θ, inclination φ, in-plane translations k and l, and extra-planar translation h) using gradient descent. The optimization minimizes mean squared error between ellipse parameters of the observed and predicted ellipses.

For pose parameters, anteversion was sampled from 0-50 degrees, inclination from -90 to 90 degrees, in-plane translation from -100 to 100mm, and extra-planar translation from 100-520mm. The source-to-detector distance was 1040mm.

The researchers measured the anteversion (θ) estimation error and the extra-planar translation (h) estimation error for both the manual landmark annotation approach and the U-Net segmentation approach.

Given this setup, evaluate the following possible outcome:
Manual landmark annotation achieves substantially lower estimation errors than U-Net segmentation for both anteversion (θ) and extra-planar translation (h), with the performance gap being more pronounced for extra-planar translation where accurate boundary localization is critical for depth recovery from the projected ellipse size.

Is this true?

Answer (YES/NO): NO